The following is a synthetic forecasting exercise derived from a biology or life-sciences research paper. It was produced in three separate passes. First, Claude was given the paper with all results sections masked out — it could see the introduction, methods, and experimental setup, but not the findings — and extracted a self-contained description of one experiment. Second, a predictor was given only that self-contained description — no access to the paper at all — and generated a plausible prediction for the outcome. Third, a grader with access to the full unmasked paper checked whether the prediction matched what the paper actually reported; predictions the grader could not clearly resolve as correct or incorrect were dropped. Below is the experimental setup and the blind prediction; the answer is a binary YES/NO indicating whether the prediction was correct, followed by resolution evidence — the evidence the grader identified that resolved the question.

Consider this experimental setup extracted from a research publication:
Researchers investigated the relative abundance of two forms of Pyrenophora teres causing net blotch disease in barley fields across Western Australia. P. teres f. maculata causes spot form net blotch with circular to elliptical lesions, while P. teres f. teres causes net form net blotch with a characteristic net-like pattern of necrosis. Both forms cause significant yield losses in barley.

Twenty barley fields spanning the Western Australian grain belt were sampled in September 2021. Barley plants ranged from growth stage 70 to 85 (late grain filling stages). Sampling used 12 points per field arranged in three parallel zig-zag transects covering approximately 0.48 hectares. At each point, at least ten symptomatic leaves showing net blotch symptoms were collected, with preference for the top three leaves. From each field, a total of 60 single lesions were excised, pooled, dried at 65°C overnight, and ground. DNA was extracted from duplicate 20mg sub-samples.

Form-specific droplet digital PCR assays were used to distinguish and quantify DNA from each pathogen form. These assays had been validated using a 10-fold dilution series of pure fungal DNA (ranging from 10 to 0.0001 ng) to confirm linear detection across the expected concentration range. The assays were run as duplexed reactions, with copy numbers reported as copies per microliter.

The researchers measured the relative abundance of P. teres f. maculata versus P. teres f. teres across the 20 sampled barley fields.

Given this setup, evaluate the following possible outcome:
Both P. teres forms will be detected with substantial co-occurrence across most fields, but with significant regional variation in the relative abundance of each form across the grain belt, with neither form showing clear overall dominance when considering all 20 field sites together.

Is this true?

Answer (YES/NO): NO